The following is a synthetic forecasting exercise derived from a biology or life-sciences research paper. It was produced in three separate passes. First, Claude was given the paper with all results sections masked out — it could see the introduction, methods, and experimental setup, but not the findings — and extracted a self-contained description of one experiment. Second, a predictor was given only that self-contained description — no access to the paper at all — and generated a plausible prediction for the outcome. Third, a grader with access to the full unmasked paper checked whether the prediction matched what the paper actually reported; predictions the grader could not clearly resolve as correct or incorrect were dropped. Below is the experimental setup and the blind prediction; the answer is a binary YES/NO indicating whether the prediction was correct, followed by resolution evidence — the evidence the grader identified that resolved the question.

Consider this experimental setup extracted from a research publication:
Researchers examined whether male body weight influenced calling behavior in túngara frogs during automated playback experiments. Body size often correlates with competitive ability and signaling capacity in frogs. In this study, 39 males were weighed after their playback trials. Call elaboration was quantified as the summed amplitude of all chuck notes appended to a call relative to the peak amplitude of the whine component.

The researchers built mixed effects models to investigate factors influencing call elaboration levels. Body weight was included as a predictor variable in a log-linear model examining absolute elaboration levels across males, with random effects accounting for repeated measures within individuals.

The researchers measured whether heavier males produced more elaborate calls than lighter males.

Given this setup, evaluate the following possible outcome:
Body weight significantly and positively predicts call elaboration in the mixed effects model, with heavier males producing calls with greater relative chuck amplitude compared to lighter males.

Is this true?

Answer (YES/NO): NO